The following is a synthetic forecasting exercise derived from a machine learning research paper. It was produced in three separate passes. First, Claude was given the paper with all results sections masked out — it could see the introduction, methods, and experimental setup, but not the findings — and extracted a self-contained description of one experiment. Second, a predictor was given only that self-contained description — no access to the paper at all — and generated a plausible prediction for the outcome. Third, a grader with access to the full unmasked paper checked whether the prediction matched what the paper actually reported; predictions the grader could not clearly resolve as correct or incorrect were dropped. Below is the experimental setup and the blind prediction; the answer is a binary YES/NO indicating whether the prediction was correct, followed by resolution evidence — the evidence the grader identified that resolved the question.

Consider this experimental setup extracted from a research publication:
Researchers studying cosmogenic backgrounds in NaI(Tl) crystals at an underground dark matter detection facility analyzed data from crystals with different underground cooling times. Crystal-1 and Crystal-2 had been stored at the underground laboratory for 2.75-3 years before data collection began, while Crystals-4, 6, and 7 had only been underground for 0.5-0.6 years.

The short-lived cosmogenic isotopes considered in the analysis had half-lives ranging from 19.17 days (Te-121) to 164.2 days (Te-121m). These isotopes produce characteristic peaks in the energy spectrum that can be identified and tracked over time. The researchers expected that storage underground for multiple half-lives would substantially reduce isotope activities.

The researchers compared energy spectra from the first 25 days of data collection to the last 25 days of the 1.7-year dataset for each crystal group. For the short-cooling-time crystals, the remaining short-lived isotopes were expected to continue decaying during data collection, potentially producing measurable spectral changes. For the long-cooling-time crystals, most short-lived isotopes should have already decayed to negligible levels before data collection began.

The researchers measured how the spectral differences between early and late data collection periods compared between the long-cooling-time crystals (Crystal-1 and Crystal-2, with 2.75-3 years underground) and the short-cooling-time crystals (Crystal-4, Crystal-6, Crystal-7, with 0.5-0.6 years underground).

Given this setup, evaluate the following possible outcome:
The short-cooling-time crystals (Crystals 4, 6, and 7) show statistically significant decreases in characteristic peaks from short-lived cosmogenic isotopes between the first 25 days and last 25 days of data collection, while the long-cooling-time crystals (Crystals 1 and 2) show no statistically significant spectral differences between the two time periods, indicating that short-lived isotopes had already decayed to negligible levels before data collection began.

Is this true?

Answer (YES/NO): YES